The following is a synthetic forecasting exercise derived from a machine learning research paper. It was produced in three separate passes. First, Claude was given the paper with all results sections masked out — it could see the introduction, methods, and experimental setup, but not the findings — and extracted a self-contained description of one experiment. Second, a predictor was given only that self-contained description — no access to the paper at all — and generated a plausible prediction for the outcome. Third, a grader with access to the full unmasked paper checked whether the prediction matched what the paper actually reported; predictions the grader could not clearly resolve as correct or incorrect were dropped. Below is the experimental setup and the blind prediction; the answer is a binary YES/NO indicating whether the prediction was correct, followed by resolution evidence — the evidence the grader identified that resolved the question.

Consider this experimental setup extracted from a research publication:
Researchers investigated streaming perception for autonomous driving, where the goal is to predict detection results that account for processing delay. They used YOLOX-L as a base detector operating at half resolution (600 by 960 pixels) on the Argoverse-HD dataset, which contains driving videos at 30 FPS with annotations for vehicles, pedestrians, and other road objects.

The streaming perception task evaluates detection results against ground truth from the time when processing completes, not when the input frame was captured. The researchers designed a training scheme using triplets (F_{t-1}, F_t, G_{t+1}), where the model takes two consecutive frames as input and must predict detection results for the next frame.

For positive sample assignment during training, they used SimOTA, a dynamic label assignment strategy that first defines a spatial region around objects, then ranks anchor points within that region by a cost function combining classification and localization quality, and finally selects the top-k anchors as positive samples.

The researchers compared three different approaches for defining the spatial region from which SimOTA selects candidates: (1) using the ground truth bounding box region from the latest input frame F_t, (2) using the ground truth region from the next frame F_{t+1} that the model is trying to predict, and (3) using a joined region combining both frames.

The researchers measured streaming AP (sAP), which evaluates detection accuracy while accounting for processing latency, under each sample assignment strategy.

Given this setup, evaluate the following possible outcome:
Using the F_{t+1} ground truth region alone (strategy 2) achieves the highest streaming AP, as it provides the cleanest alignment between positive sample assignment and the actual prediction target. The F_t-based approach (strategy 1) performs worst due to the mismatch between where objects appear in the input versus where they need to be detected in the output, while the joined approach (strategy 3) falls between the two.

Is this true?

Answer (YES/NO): NO